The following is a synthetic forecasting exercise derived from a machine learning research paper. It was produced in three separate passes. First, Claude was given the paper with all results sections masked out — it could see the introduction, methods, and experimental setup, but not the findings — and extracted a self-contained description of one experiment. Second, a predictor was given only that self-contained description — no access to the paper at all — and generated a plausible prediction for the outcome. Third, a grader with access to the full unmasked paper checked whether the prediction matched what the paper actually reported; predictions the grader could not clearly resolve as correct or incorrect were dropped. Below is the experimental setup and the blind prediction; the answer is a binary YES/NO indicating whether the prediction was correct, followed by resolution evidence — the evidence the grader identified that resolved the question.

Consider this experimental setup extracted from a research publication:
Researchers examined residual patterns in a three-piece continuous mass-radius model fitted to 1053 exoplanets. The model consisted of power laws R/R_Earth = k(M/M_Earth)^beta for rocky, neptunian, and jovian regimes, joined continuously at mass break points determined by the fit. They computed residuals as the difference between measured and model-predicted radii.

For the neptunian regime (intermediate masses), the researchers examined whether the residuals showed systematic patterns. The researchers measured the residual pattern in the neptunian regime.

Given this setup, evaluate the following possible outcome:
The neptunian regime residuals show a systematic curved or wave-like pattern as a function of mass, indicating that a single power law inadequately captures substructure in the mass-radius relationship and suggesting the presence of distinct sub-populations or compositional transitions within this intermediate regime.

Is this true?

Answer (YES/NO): YES